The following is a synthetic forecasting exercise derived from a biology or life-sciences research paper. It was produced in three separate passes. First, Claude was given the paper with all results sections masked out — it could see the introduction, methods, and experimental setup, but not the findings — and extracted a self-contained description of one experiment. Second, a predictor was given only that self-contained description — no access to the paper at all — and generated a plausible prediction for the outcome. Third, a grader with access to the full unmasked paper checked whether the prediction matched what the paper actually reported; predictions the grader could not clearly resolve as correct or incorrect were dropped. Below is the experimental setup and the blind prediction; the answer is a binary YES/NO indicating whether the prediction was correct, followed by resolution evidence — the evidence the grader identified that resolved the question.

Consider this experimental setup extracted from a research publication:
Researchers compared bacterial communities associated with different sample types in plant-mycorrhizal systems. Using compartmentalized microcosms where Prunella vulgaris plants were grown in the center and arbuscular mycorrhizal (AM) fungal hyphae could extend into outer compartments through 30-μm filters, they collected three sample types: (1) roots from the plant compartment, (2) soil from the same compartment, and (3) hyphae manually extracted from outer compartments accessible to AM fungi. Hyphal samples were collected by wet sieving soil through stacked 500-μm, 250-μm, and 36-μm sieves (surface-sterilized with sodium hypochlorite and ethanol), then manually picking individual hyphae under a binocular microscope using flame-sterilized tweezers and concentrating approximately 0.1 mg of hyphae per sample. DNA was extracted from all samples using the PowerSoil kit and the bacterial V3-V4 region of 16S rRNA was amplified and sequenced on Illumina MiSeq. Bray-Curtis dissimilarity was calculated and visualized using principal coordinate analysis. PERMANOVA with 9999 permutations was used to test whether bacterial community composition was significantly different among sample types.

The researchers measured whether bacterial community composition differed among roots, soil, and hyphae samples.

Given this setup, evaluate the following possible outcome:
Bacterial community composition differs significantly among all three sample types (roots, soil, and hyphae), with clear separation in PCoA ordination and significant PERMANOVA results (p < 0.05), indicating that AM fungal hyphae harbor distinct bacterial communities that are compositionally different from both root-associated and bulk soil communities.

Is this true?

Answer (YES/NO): YES